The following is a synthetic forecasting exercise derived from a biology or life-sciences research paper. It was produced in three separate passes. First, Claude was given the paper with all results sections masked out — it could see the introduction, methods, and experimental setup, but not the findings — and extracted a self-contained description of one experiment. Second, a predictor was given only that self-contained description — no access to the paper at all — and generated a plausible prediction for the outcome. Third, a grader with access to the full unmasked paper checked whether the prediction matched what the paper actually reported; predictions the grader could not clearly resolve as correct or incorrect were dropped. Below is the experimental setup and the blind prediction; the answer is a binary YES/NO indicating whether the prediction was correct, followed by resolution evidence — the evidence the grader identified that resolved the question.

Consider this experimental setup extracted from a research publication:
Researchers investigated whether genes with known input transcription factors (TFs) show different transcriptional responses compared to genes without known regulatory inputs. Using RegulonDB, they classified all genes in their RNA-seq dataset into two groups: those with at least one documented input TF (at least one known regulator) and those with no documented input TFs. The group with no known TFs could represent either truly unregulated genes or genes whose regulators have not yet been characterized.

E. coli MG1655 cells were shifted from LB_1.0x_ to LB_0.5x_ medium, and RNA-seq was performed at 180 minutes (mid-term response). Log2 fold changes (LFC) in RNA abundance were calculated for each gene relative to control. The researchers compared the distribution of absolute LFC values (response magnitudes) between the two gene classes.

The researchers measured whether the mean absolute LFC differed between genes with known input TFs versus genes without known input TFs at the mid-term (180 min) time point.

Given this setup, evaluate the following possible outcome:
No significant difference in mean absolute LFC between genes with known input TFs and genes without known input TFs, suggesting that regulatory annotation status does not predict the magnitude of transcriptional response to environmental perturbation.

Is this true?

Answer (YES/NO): NO